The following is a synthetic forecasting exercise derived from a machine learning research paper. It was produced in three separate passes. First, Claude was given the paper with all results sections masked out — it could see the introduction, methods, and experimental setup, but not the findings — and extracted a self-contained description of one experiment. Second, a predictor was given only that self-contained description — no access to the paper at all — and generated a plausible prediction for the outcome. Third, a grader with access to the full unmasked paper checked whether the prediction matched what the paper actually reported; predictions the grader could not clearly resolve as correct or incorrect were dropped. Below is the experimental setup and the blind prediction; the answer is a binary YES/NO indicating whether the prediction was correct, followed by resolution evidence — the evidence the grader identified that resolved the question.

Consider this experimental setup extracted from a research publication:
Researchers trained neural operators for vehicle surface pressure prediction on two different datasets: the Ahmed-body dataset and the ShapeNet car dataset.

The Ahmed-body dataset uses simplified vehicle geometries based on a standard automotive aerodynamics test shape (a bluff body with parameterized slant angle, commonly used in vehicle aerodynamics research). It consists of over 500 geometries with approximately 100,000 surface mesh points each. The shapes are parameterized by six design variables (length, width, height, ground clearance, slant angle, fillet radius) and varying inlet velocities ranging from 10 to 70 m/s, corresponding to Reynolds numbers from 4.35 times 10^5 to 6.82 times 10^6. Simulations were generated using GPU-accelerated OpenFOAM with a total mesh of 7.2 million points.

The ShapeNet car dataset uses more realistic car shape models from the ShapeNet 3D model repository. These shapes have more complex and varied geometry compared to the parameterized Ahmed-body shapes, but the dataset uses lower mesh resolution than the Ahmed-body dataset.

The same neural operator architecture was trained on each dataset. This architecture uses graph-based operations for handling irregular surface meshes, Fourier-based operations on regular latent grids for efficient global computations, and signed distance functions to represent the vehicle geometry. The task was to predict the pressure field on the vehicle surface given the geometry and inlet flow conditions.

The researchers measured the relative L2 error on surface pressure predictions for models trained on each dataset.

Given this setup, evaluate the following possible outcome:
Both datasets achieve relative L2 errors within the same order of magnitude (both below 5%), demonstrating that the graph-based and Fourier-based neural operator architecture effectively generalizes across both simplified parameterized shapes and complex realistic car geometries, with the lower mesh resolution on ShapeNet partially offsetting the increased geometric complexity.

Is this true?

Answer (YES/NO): NO